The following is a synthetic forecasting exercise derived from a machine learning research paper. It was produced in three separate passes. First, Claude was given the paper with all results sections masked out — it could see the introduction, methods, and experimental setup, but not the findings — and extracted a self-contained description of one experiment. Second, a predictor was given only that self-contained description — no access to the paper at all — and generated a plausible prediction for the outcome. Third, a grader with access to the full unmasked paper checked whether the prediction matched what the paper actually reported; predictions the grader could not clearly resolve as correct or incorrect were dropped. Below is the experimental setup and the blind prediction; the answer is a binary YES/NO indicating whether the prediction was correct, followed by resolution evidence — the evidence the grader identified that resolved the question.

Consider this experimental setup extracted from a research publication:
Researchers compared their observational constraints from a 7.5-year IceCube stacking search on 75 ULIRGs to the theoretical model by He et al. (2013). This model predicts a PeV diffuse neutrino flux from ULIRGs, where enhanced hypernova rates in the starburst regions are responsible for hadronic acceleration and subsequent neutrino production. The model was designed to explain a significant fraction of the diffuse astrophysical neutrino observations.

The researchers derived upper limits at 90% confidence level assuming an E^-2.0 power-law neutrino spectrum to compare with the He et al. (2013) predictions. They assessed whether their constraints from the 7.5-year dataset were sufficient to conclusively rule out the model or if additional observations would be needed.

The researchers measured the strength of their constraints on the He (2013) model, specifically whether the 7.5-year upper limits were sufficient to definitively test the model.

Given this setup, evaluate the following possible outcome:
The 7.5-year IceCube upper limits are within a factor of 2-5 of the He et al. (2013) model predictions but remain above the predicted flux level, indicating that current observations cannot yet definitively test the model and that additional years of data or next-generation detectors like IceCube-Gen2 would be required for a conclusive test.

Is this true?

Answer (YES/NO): NO